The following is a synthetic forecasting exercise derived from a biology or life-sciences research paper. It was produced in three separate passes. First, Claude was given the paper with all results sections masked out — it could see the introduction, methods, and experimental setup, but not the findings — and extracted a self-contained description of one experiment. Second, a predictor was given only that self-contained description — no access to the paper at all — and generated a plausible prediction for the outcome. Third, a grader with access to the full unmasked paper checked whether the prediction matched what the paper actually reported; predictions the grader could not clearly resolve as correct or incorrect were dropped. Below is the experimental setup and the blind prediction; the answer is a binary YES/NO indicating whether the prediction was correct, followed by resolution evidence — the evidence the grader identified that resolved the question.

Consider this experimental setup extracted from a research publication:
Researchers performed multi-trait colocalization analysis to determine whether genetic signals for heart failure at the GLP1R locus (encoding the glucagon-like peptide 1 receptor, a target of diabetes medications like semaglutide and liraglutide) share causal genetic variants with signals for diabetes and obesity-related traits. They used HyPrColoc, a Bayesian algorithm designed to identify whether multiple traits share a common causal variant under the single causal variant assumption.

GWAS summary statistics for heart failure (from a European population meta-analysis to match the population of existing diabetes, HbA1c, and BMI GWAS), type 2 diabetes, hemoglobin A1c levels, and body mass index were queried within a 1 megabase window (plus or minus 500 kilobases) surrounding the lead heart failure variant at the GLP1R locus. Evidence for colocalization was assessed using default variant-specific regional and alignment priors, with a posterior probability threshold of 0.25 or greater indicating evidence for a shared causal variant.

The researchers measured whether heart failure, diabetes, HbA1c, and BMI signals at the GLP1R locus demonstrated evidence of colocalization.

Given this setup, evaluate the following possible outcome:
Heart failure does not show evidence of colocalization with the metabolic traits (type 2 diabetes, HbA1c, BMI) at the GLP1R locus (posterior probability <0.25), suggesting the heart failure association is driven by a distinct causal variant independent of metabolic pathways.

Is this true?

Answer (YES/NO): YES